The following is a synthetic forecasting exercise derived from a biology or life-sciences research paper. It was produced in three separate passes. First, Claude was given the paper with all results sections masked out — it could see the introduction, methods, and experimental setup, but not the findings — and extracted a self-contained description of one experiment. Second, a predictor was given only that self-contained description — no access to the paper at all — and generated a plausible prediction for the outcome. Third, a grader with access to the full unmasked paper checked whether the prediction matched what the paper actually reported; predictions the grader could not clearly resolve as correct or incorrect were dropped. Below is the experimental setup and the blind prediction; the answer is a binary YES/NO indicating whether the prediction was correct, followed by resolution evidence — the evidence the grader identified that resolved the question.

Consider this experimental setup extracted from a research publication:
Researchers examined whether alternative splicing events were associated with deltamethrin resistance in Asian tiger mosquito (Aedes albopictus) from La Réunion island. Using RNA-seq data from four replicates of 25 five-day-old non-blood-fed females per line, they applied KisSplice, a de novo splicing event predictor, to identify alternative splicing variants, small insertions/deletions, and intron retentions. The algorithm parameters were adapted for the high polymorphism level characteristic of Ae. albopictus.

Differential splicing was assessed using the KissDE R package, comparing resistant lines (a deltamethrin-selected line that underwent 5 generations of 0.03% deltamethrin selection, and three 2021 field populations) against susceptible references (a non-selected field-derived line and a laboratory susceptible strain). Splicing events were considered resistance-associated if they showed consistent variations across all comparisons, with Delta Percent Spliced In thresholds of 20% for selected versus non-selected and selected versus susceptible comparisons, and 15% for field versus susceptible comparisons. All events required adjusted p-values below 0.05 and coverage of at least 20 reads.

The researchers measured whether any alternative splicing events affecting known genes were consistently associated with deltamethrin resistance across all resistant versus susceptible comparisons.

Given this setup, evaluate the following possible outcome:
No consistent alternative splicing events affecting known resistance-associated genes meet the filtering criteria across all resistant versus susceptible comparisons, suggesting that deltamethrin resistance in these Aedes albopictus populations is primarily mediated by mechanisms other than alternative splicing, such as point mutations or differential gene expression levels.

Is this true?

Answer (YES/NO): YES